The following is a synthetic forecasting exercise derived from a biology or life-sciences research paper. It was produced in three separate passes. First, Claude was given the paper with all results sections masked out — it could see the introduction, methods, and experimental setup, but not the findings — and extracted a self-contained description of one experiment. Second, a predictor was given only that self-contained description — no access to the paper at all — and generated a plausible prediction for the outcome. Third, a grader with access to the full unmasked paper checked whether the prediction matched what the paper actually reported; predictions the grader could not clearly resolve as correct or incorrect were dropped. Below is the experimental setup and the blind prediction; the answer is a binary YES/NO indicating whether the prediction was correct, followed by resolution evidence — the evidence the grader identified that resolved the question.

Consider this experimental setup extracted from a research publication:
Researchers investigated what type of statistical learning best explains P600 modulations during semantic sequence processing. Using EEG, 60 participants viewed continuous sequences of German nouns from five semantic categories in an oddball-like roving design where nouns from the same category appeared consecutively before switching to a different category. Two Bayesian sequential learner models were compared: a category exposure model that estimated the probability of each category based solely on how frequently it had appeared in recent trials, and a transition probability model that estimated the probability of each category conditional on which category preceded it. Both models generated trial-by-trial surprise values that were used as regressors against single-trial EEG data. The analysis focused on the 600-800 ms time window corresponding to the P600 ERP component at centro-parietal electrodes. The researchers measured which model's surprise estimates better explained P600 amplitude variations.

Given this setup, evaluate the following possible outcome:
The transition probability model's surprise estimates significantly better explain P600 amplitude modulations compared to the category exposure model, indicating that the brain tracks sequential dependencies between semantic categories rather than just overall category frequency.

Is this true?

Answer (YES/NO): YES